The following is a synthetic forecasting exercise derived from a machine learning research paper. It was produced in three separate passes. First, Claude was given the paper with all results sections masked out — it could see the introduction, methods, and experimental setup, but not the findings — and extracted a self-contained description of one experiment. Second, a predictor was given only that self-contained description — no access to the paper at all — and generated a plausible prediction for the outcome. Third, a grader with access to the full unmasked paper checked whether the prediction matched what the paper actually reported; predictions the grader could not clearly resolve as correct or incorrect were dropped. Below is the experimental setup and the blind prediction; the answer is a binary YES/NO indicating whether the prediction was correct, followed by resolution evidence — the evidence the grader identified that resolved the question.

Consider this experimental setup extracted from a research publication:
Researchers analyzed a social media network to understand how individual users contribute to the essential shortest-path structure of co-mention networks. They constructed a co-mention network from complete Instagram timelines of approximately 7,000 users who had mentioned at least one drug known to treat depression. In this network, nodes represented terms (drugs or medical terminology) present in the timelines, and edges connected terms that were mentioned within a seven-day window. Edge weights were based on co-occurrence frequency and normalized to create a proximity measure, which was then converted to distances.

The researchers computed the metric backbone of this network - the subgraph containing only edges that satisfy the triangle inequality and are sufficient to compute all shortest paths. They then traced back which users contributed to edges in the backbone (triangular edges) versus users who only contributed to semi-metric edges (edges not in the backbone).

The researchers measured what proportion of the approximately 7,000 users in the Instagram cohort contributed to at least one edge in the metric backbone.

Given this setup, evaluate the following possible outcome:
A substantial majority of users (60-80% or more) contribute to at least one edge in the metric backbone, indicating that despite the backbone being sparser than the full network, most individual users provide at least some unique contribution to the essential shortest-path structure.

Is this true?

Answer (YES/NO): YES